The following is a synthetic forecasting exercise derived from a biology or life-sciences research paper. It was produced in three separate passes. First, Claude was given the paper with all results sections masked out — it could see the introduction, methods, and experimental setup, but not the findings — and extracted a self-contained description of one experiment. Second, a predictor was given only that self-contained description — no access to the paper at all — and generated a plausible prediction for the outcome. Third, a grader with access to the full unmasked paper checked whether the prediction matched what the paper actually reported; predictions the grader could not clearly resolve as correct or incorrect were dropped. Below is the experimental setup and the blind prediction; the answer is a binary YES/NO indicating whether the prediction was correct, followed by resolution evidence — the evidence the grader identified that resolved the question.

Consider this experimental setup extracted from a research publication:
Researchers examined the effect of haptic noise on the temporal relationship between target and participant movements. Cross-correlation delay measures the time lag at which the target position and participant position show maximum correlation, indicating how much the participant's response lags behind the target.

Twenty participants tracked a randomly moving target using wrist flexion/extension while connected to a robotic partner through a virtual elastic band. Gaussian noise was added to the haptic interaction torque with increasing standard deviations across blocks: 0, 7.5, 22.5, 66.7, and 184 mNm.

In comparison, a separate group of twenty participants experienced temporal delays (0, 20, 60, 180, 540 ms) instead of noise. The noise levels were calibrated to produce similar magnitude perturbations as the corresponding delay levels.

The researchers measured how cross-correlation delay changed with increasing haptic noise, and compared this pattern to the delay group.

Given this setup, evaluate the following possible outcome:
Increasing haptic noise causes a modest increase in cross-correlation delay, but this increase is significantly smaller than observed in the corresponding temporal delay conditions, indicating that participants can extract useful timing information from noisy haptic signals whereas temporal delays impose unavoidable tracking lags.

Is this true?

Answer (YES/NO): NO